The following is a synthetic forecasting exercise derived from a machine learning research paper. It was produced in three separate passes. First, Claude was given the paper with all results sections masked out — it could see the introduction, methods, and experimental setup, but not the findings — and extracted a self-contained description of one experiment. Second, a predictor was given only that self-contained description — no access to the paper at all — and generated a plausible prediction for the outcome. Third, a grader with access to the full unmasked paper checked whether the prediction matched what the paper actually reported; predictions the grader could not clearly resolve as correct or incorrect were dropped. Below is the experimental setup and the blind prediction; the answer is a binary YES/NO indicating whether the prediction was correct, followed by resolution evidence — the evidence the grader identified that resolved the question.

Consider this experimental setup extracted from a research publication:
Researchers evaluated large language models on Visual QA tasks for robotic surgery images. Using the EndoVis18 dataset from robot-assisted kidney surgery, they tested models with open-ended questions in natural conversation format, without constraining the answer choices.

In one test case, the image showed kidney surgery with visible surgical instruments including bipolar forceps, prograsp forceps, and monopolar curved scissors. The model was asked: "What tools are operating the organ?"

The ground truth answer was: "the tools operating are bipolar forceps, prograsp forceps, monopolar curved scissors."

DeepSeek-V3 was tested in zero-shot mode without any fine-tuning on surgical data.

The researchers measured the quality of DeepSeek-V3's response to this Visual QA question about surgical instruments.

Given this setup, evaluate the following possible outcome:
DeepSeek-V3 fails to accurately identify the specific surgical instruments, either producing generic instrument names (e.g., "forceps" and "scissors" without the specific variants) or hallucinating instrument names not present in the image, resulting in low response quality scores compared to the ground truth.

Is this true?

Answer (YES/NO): YES